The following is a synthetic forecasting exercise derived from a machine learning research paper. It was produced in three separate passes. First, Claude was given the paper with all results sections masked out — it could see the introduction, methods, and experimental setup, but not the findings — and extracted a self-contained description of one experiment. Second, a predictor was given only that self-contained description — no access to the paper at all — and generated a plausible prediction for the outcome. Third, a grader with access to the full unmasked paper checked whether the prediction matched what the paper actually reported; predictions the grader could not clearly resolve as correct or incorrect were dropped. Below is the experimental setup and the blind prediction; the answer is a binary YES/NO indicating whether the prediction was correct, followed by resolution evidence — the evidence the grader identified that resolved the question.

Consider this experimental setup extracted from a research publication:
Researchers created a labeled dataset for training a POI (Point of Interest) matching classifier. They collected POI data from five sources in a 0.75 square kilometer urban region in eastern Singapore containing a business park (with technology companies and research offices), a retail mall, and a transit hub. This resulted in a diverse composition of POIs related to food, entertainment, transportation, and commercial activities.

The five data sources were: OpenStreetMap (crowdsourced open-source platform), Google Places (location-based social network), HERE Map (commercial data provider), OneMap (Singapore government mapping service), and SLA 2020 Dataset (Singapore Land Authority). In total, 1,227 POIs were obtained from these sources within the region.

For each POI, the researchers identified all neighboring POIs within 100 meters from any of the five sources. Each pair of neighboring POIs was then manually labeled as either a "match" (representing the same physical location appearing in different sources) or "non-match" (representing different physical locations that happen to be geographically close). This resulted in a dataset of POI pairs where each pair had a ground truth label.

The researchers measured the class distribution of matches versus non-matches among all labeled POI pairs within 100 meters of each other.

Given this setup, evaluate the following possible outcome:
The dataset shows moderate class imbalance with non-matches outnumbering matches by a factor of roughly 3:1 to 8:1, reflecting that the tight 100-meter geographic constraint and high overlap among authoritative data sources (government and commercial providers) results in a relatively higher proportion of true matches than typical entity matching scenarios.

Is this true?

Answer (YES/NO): NO